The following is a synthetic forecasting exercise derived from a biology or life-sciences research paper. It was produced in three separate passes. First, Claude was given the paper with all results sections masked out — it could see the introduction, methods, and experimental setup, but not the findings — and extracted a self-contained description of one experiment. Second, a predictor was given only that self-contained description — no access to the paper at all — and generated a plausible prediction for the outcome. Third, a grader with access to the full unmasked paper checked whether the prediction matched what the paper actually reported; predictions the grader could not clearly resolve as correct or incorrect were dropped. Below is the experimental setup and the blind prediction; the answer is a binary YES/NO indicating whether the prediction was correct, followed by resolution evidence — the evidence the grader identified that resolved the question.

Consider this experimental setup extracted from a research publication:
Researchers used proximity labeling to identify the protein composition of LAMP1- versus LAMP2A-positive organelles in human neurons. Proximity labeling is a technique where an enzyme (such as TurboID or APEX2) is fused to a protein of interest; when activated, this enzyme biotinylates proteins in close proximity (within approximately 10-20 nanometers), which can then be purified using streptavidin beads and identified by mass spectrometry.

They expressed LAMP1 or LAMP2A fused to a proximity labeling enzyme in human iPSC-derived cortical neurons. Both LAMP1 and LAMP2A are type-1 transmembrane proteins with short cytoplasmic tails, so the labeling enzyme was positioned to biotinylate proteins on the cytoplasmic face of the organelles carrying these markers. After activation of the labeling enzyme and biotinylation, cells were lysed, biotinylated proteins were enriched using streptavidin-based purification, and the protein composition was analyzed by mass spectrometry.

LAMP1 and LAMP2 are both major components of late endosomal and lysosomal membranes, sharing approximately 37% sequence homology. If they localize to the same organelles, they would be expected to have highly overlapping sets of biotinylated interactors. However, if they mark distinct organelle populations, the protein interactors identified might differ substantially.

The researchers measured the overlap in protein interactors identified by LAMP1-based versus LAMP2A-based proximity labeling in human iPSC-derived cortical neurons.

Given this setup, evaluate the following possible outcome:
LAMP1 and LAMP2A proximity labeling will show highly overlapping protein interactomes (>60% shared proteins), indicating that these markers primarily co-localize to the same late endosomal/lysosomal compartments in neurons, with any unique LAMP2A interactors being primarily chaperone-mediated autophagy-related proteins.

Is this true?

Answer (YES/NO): NO